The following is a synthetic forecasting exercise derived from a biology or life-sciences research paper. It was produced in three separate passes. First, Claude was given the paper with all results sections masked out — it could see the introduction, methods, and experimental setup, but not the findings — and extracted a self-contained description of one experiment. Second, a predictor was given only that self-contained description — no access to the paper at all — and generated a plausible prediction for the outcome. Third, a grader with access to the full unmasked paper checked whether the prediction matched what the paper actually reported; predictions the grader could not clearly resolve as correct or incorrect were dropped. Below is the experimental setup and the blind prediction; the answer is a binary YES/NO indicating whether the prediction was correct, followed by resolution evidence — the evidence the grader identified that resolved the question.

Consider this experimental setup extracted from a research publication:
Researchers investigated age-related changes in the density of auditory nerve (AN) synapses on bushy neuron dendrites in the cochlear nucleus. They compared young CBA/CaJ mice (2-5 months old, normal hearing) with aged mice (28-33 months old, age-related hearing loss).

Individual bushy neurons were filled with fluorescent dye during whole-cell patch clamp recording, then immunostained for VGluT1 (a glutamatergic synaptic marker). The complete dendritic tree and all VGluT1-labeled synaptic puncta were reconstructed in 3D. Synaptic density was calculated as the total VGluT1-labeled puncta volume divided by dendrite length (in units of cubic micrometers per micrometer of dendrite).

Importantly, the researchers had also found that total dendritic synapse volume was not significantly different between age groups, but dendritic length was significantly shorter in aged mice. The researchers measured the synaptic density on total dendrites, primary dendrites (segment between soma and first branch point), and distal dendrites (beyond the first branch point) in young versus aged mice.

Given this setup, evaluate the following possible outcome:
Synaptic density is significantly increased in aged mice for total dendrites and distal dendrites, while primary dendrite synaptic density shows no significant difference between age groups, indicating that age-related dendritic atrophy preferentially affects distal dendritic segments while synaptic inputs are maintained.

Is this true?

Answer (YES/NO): YES